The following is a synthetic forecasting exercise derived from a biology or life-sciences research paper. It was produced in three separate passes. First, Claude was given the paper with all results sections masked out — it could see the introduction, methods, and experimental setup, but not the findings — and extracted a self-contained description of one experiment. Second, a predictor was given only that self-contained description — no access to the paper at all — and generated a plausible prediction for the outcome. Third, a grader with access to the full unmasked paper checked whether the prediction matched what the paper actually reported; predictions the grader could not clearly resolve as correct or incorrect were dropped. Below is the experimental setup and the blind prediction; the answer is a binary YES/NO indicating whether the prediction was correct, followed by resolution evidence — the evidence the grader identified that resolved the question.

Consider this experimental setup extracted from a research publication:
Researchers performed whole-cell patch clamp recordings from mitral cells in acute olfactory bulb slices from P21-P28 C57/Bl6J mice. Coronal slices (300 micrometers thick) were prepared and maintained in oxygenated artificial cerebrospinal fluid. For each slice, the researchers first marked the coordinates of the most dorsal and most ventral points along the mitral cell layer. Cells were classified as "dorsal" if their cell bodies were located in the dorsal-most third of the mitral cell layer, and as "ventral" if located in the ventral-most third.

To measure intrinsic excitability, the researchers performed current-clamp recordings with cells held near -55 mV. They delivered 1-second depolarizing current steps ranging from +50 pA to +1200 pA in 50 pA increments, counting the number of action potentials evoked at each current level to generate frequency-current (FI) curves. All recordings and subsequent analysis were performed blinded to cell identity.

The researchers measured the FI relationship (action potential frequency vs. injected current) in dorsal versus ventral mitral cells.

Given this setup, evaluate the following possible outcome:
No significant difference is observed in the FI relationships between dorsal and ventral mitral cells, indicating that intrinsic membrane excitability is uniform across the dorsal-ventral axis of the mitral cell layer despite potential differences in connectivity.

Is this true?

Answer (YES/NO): NO